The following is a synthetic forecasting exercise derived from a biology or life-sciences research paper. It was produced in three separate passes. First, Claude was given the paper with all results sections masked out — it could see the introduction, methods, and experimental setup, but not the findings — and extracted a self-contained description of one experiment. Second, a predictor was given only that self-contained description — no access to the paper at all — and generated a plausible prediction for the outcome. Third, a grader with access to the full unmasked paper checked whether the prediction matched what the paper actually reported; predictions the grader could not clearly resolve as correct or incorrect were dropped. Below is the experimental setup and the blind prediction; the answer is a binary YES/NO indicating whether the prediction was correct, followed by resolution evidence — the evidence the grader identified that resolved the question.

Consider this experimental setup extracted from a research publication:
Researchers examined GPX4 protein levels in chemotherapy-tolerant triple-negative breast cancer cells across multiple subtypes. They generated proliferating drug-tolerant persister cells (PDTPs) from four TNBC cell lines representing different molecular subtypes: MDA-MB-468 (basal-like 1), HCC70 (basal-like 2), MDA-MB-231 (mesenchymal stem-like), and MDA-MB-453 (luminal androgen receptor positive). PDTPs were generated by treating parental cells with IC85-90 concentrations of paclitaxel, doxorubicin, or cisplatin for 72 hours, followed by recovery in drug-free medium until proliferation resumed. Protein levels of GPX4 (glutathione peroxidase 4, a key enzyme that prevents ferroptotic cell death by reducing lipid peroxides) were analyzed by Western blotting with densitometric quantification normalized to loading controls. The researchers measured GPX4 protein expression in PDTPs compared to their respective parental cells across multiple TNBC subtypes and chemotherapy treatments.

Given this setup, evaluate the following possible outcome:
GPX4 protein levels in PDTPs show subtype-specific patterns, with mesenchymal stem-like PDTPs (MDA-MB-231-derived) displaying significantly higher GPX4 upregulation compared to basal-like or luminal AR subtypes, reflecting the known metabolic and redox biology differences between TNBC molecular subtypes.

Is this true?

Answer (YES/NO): NO